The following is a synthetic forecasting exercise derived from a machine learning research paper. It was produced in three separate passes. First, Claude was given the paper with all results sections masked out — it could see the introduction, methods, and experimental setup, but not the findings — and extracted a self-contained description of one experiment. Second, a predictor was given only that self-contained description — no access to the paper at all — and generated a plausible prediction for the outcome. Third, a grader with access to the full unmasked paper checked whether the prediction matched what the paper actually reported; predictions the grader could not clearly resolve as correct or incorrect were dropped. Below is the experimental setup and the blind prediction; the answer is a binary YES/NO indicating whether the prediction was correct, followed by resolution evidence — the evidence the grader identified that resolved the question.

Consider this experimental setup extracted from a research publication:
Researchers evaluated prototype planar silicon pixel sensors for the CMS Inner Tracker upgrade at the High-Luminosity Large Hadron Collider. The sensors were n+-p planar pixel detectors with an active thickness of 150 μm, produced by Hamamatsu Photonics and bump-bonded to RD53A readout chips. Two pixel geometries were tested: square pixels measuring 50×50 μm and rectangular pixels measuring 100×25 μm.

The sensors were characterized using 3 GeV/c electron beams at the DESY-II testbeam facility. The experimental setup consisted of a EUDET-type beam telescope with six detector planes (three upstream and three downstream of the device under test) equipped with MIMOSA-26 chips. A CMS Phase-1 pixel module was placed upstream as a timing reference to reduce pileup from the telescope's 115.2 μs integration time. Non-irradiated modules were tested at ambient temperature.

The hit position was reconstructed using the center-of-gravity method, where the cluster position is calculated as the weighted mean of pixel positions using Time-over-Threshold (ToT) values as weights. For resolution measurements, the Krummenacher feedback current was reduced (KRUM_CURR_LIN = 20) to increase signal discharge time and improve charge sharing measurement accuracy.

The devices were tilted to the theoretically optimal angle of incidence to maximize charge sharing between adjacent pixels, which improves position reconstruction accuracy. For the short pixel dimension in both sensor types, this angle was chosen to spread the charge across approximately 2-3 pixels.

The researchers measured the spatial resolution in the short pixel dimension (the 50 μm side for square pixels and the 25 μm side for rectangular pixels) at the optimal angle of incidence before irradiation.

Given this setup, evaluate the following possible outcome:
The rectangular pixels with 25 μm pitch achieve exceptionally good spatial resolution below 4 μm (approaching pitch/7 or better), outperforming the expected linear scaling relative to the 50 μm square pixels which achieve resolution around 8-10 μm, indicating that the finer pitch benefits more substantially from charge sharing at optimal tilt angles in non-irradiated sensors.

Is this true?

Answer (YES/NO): NO